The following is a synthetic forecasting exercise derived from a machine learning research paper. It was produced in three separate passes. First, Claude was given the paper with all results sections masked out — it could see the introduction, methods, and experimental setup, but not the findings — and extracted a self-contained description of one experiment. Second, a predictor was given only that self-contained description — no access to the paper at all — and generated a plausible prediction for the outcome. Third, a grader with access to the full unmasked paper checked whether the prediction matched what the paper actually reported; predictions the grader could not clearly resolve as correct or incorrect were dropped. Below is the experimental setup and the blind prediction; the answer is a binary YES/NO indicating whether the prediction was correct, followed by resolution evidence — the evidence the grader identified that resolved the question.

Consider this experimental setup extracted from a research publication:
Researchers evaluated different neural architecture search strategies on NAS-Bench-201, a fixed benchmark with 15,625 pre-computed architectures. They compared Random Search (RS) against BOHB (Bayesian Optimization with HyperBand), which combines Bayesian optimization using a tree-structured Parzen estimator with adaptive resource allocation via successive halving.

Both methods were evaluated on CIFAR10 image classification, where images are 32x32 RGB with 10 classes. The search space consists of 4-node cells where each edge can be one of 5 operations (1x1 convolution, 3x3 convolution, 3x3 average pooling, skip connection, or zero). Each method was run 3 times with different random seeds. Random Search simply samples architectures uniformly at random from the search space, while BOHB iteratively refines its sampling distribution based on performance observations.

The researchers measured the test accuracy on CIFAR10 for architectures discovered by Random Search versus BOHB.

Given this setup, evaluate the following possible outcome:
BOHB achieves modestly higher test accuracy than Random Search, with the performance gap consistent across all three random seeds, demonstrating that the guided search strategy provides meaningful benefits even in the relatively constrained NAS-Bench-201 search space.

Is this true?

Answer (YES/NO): NO